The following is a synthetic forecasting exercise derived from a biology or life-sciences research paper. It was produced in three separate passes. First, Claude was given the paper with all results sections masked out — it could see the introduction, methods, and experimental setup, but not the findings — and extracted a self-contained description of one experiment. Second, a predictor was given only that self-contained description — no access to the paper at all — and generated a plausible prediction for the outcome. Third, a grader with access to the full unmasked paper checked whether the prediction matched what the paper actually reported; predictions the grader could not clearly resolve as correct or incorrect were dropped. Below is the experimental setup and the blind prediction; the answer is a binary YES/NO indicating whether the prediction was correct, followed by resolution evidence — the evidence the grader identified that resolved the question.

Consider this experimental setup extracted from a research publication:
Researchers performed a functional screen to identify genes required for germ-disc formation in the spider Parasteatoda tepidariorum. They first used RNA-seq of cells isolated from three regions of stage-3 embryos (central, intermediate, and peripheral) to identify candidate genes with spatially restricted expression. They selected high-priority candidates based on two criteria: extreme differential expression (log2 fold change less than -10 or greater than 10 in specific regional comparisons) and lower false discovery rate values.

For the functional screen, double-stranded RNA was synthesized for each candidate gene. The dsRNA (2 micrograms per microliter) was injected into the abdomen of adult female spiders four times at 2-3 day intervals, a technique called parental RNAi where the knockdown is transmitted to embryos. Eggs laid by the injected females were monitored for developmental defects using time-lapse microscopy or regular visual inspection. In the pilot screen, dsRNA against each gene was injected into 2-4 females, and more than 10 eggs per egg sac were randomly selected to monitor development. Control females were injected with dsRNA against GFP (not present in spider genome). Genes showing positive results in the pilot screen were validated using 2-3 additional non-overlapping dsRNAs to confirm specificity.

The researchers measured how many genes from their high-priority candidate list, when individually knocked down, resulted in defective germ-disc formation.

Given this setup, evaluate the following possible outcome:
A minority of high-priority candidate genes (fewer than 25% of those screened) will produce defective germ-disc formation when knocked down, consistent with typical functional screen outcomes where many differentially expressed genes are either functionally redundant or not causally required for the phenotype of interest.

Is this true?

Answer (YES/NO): YES